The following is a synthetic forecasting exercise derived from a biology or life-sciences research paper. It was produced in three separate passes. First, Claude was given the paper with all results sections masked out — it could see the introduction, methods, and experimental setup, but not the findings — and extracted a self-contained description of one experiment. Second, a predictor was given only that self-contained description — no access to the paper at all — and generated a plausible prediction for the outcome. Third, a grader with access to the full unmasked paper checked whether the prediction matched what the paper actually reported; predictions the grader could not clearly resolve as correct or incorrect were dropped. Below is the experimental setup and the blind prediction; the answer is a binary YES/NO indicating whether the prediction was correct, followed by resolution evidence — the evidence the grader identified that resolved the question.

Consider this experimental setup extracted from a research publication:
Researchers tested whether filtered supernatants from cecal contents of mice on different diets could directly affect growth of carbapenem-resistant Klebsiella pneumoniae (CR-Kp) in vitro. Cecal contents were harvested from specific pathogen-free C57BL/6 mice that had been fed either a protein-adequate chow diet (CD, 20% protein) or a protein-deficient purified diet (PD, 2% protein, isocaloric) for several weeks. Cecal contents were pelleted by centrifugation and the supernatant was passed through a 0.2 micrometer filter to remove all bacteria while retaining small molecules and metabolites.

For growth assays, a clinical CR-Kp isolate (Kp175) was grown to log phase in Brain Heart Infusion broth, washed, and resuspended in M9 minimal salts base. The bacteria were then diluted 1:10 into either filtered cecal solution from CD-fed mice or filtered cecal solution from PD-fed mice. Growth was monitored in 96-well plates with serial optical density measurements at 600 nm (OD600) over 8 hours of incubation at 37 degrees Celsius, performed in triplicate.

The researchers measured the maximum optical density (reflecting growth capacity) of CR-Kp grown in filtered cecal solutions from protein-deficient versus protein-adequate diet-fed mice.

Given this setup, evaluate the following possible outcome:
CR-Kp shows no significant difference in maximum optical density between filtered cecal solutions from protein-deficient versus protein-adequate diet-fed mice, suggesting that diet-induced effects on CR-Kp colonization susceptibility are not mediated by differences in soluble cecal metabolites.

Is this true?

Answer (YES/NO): YES